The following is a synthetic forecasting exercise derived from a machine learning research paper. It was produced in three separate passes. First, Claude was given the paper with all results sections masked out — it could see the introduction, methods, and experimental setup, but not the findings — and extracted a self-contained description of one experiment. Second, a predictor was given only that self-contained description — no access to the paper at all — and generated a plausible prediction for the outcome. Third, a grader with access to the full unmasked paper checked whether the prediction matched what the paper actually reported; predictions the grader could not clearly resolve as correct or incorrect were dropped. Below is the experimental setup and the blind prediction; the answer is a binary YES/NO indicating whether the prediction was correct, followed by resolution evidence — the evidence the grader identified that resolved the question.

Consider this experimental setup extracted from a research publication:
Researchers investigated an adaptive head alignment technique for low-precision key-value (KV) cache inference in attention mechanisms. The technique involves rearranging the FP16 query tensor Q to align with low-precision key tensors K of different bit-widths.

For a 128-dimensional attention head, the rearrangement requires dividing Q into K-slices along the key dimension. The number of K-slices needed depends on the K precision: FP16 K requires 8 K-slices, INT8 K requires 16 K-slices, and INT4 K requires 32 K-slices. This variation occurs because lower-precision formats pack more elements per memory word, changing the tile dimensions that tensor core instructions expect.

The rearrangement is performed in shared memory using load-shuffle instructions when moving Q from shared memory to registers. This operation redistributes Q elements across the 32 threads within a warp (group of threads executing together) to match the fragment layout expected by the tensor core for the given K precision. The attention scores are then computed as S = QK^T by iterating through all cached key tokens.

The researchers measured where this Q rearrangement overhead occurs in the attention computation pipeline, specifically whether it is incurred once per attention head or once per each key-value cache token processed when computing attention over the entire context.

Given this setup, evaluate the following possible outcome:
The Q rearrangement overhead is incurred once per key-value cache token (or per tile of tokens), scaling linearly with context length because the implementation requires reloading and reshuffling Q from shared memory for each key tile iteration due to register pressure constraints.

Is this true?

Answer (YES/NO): NO